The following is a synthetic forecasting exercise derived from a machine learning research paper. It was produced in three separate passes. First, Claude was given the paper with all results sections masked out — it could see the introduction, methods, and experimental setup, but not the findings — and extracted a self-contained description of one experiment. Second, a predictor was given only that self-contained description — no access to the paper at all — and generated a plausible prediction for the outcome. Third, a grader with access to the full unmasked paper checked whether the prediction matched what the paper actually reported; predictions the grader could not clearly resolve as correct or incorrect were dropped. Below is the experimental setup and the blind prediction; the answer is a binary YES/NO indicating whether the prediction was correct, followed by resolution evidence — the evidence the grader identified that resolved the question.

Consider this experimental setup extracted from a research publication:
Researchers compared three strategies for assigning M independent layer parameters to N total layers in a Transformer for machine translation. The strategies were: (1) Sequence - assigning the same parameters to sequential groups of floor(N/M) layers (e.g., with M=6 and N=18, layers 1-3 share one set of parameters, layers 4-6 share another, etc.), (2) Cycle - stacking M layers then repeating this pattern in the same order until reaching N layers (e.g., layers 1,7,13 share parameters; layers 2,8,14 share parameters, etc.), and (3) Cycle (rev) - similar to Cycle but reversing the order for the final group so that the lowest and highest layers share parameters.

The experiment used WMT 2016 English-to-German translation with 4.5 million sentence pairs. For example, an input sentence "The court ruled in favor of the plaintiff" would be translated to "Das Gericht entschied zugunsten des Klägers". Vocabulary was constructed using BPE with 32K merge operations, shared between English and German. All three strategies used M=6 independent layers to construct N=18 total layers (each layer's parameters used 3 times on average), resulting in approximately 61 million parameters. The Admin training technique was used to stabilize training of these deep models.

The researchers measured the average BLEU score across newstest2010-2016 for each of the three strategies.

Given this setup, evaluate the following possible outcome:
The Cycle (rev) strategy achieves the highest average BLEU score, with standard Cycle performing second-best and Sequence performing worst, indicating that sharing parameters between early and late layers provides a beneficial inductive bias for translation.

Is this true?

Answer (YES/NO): YES